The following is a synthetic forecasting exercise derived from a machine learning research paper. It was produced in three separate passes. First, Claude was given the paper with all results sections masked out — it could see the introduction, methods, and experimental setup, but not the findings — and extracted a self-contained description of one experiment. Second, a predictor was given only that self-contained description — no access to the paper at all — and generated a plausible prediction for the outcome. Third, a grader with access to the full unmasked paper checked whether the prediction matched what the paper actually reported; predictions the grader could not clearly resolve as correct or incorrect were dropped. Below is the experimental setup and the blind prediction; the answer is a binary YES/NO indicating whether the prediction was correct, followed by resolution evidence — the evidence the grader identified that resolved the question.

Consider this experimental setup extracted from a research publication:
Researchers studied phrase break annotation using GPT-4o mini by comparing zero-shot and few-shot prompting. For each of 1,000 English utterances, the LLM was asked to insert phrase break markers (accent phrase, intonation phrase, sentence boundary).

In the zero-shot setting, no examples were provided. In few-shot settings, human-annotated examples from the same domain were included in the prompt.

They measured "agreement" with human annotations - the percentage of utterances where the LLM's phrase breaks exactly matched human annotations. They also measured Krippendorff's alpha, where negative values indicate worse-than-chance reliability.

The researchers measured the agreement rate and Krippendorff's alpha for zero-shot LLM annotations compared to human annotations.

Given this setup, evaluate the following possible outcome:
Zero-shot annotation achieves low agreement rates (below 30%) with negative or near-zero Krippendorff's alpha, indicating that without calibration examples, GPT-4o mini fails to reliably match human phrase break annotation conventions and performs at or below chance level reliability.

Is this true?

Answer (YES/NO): YES